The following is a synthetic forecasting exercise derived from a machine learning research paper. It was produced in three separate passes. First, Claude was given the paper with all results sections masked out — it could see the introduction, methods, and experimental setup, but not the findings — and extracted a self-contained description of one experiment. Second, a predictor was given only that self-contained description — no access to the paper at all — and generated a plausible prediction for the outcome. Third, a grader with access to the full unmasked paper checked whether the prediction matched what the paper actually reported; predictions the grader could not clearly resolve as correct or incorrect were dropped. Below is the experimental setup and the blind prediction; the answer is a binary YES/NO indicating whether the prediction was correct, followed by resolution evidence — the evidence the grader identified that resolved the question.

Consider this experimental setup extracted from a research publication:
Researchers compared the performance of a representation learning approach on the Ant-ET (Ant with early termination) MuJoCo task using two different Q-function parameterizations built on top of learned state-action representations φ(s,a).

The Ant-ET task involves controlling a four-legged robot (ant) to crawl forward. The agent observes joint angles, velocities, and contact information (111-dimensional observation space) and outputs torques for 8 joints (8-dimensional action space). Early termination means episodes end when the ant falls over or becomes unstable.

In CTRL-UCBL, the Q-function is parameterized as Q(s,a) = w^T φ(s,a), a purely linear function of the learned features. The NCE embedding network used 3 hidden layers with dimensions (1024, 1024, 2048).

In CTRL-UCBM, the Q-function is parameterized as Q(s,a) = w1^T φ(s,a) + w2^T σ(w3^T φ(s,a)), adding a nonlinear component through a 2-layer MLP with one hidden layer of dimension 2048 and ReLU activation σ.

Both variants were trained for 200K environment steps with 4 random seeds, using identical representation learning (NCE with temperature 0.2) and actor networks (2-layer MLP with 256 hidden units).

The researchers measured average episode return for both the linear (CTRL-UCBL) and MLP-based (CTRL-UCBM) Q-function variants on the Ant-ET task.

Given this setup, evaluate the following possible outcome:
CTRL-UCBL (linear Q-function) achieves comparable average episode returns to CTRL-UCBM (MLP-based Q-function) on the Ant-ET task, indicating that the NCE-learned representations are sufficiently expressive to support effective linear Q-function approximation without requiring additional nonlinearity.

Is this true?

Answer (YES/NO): NO